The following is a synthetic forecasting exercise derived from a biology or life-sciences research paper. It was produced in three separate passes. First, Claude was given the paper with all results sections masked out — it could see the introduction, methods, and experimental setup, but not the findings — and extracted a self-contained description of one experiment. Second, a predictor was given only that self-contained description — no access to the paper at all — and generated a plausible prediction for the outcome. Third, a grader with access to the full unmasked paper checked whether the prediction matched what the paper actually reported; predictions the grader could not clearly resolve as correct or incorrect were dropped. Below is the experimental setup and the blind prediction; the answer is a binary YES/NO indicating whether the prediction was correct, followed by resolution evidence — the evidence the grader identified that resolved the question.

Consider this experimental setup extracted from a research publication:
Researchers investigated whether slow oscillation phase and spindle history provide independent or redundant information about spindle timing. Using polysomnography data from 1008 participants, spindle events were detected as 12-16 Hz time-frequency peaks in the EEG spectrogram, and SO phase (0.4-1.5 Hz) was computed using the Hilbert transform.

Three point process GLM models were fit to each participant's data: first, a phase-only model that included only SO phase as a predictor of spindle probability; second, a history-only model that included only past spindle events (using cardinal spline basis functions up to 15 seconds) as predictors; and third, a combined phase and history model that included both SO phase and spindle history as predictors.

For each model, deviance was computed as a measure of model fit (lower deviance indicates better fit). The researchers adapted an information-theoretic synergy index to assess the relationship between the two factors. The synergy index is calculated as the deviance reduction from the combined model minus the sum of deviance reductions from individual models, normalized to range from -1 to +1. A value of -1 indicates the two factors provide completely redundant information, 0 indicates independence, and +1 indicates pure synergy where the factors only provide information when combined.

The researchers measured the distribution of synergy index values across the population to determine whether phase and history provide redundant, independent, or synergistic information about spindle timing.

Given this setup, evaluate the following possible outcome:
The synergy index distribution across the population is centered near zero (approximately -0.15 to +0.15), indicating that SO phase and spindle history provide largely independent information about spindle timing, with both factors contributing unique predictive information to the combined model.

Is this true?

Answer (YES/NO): YES